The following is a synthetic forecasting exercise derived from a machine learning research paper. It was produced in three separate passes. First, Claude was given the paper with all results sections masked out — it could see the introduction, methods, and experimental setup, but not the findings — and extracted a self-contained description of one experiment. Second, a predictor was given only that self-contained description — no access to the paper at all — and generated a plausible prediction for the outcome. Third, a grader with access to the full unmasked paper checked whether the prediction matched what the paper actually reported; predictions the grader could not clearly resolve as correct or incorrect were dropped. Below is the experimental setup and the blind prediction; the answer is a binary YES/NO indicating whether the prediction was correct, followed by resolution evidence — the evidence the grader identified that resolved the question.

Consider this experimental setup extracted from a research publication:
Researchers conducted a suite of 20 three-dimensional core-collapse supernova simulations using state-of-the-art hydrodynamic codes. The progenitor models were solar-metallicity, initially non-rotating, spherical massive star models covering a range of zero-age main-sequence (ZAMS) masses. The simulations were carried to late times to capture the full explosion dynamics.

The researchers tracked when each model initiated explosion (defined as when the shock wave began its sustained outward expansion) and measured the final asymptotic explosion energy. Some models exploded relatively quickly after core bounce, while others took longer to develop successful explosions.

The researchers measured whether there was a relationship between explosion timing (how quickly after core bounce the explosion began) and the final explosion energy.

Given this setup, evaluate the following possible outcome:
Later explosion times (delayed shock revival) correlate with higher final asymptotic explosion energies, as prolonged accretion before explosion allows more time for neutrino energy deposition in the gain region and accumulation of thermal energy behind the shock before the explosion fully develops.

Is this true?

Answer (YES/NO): YES